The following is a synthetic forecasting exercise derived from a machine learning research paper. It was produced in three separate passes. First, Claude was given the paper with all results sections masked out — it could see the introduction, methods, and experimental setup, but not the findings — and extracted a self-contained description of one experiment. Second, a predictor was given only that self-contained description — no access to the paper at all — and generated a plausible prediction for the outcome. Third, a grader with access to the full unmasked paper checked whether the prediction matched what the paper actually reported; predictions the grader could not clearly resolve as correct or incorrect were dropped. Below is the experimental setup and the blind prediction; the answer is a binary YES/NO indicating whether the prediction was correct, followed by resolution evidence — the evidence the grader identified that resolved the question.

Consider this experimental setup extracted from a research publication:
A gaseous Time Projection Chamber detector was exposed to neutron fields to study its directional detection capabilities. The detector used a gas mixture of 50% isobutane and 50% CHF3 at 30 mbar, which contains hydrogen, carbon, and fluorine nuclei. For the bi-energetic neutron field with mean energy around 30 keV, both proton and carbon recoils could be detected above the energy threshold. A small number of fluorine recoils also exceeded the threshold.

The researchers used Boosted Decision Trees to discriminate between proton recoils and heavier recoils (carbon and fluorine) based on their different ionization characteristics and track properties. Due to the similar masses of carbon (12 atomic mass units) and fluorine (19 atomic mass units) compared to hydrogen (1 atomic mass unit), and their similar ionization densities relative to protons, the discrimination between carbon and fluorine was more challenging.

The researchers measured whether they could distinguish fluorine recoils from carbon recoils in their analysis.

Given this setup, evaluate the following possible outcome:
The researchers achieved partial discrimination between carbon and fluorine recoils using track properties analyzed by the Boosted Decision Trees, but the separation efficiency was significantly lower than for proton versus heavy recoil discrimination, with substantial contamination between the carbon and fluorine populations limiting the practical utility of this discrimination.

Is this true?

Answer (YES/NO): NO